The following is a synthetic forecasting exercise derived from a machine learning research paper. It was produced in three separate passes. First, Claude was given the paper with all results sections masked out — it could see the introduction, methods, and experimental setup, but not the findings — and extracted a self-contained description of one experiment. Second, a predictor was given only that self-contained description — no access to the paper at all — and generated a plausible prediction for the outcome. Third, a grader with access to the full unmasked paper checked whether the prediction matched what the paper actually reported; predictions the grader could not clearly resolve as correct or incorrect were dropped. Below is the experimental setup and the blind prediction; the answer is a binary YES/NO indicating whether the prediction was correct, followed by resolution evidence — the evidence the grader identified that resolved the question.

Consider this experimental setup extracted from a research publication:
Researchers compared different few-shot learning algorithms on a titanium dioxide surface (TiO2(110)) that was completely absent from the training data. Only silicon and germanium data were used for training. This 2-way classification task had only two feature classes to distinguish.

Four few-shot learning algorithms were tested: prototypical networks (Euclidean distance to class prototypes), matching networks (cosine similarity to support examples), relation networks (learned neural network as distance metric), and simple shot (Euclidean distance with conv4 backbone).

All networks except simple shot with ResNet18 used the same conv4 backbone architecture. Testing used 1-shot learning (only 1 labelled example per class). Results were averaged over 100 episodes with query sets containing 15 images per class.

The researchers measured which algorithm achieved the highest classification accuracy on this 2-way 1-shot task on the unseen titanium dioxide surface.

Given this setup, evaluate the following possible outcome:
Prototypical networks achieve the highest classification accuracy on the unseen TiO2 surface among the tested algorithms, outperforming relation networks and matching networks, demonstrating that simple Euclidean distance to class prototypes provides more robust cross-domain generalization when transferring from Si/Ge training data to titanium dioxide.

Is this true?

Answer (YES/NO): YES